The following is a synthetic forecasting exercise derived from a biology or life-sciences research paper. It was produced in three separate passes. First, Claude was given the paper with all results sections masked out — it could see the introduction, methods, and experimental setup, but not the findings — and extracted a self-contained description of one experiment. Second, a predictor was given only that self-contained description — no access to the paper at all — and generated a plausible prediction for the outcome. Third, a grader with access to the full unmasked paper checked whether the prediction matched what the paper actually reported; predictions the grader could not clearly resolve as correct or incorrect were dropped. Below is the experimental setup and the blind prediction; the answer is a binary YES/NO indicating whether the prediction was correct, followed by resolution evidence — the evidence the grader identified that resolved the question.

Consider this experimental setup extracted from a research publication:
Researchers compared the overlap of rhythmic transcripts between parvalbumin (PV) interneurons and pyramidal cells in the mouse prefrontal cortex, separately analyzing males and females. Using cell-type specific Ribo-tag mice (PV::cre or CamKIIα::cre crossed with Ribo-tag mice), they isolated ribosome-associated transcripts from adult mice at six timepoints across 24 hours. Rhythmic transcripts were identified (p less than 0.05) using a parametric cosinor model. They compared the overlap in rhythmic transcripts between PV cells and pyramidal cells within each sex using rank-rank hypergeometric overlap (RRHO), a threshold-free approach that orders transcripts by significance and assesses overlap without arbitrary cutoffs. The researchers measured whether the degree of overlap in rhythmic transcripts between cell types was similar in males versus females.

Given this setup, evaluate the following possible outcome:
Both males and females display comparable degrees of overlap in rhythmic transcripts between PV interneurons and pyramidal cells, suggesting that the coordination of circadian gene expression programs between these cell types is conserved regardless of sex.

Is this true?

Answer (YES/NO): NO